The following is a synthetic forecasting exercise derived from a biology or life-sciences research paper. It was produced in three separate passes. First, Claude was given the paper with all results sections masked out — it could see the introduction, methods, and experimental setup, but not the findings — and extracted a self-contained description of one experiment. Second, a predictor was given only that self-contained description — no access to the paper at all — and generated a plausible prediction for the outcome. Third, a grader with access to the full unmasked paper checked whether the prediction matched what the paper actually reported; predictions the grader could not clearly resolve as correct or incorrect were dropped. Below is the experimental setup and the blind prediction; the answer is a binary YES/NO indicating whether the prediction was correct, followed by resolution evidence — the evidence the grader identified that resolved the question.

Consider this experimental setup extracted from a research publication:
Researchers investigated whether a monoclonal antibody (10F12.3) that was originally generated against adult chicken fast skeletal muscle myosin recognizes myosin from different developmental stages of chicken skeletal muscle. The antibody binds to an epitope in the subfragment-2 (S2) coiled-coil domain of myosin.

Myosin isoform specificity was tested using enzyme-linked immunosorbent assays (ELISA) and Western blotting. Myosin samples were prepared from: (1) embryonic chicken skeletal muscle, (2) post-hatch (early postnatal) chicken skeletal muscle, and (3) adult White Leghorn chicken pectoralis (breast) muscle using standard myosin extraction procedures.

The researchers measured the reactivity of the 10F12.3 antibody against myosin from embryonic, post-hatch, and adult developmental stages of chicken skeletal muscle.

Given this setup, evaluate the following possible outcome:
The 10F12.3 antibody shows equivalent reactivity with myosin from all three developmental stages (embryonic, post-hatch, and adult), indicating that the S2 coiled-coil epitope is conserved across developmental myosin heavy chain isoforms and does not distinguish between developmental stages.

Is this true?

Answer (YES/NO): YES